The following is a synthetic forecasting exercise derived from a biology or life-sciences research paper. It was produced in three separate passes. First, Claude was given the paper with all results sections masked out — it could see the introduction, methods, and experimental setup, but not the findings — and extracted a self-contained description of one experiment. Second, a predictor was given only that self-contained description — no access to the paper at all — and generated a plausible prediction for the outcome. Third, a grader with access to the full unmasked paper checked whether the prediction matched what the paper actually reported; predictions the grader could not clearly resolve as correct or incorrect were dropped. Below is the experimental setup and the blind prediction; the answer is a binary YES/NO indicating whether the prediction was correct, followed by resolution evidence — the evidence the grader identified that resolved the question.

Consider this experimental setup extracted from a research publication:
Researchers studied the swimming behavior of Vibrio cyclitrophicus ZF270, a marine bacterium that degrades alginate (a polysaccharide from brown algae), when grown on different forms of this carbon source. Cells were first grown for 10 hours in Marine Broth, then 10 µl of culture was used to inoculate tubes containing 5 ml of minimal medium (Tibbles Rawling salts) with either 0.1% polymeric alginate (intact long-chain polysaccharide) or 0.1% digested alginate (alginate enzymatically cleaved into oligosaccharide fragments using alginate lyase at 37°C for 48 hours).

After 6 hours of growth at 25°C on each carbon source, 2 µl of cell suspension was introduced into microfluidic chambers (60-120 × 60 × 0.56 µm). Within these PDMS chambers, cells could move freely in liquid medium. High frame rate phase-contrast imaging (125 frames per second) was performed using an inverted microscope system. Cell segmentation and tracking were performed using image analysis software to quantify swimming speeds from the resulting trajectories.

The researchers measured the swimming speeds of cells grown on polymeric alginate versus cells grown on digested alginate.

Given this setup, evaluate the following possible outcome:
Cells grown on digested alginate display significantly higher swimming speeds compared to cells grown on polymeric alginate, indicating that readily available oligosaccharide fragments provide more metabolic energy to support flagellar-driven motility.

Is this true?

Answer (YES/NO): NO